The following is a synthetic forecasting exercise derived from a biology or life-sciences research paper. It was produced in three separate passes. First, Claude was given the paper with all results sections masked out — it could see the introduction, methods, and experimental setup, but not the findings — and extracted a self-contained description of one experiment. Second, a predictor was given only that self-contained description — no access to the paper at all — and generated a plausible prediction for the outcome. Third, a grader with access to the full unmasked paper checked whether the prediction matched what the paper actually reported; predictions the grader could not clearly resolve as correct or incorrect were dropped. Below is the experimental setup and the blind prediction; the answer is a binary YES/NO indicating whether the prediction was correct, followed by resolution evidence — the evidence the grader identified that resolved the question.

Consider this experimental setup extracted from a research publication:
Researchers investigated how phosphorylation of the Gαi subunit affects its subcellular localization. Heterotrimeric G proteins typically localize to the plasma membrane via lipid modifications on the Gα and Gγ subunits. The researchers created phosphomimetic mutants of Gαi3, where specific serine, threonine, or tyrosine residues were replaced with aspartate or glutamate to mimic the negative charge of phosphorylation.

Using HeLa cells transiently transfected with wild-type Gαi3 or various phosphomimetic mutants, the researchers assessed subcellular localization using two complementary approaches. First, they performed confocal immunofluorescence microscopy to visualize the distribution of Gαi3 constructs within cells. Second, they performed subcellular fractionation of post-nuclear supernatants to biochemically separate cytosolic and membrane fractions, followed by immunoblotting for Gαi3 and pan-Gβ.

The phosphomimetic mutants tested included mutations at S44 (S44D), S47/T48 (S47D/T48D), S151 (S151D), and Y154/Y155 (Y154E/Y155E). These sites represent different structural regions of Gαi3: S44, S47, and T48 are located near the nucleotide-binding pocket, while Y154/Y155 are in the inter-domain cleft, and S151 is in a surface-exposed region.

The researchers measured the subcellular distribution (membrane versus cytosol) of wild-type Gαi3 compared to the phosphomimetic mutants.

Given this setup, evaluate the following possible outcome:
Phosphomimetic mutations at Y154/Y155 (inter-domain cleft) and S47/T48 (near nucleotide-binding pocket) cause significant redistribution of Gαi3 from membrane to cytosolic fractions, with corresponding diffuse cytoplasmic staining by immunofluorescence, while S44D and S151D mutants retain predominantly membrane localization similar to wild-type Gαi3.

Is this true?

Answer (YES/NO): NO